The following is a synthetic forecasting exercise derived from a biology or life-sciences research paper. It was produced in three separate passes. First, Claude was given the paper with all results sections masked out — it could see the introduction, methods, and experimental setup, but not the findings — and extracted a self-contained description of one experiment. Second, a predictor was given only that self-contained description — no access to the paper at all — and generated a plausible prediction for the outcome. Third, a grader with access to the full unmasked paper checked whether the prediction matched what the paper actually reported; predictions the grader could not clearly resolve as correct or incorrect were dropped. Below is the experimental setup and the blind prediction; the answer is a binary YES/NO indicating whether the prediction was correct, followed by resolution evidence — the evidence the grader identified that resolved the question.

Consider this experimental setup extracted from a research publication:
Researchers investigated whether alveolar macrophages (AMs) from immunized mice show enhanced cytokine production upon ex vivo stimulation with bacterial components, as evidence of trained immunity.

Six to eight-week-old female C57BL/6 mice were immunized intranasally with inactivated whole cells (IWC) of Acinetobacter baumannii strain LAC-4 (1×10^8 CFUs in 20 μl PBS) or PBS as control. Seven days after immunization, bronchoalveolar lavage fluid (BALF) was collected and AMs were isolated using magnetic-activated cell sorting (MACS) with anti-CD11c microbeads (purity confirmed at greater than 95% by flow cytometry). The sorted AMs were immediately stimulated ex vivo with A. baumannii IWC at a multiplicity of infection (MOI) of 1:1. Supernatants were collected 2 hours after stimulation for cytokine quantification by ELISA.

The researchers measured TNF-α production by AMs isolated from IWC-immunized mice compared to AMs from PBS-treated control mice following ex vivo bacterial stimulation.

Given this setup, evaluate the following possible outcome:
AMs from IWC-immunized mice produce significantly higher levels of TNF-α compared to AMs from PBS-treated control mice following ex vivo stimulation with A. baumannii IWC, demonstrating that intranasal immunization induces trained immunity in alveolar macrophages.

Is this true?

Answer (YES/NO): YES